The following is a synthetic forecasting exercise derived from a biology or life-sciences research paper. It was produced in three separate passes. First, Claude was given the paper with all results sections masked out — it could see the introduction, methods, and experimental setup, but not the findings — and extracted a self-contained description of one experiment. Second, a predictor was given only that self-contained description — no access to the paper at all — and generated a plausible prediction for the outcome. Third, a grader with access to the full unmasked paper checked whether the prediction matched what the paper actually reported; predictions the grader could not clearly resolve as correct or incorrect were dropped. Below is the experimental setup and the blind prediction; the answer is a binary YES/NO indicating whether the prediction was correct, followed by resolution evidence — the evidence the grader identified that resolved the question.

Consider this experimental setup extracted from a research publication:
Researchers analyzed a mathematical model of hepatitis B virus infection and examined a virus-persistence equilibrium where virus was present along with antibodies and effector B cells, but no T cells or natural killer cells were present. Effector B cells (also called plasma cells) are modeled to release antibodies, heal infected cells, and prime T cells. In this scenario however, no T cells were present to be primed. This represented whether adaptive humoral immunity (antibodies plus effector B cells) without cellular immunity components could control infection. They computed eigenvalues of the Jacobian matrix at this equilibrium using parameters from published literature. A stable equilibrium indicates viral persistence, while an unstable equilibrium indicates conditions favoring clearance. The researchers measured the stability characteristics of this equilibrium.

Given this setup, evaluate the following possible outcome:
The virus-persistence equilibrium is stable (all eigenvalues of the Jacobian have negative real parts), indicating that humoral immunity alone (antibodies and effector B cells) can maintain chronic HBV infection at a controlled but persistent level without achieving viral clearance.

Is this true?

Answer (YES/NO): YES